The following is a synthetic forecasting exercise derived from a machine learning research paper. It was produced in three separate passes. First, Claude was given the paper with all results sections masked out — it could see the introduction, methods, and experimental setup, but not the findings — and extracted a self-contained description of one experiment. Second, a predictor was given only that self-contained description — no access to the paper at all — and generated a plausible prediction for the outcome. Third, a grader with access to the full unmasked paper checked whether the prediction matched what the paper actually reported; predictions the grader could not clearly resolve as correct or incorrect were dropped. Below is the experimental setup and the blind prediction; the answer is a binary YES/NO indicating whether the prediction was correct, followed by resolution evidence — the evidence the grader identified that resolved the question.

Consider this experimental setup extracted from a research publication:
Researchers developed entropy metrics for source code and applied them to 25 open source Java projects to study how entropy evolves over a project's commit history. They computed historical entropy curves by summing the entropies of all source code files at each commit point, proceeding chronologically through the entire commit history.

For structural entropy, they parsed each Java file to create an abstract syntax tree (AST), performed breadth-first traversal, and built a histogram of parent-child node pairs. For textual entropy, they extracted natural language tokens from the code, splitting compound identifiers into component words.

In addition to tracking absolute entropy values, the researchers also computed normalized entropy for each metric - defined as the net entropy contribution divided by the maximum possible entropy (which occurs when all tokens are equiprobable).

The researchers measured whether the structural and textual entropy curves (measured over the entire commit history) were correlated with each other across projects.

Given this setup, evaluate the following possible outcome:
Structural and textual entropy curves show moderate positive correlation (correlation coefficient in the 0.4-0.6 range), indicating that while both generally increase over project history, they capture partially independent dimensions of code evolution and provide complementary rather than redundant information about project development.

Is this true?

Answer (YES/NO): NO